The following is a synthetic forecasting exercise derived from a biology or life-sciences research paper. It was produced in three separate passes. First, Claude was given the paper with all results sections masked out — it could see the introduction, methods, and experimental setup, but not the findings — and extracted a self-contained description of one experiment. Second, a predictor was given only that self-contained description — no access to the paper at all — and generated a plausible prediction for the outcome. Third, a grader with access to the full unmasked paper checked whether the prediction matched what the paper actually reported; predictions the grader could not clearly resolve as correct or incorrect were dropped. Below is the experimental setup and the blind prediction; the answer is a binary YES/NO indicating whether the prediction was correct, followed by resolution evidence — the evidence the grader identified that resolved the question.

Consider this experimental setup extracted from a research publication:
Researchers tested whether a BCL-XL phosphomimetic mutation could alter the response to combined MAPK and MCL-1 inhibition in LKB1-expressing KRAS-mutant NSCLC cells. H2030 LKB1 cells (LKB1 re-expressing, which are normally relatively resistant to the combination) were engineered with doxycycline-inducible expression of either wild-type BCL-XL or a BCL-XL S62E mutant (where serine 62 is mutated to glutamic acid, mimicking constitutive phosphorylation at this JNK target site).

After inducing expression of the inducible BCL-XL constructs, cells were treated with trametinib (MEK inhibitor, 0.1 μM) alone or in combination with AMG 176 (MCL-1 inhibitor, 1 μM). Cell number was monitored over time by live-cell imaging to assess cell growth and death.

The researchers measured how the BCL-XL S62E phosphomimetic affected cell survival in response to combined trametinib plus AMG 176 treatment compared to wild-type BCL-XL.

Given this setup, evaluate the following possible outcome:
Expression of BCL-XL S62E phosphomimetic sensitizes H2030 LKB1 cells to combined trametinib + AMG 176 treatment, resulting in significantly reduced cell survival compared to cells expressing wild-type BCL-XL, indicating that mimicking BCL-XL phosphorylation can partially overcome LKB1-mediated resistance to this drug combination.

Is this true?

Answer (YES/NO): YES